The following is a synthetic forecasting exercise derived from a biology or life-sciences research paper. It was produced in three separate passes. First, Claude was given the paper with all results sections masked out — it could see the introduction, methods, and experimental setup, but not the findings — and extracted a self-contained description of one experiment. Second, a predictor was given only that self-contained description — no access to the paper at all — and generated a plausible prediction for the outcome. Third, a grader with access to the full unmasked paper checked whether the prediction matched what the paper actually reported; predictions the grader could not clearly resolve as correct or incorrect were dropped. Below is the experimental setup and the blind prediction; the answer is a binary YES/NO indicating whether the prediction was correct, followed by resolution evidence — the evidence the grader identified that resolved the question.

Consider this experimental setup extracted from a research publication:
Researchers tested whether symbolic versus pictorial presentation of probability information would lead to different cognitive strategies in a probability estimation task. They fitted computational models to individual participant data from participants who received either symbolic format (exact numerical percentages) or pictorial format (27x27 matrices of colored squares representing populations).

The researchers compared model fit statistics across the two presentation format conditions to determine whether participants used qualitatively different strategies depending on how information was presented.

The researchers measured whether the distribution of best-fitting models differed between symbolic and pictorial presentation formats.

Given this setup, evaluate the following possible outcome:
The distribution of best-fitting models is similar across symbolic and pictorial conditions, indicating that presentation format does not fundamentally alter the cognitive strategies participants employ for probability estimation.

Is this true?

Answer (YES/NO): YES